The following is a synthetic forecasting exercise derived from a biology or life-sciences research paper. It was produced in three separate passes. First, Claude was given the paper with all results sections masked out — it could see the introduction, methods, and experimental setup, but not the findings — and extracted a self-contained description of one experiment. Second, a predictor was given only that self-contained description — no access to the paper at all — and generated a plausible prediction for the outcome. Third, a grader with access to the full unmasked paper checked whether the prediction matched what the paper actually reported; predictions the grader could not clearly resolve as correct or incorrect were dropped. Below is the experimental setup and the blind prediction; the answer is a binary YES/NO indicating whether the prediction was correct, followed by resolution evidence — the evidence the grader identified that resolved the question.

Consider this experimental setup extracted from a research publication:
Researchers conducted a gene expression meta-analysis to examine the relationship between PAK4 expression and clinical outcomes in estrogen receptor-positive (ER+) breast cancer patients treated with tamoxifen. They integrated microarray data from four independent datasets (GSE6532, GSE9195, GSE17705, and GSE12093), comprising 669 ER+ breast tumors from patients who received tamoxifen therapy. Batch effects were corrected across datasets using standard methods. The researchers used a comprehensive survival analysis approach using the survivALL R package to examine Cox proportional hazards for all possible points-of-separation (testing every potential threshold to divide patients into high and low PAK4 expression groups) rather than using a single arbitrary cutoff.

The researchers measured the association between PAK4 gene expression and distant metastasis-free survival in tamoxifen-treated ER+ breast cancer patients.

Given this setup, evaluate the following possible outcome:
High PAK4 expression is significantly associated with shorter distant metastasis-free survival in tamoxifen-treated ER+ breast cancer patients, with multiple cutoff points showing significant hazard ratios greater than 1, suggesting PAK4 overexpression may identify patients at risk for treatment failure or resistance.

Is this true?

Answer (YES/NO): YES